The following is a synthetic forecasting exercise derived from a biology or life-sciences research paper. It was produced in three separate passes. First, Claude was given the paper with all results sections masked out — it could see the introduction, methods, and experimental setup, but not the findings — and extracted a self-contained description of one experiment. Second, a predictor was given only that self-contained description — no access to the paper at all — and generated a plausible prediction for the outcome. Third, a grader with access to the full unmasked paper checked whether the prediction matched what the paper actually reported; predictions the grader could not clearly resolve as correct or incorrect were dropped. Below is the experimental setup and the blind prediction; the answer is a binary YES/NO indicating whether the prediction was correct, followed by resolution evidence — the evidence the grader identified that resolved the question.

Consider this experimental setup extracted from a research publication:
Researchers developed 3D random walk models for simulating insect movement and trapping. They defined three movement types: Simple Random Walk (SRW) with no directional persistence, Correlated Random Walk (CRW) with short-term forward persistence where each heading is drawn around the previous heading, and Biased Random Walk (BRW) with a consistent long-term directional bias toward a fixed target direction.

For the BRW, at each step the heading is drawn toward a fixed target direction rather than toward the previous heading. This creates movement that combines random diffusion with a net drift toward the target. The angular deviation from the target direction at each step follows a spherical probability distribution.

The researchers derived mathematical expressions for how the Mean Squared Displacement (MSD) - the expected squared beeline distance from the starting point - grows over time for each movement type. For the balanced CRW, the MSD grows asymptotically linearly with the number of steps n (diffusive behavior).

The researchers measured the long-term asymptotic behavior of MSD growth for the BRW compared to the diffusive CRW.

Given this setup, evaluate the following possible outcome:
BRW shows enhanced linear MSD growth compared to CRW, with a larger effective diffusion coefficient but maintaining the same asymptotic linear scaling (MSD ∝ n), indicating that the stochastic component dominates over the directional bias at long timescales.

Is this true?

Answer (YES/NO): NO